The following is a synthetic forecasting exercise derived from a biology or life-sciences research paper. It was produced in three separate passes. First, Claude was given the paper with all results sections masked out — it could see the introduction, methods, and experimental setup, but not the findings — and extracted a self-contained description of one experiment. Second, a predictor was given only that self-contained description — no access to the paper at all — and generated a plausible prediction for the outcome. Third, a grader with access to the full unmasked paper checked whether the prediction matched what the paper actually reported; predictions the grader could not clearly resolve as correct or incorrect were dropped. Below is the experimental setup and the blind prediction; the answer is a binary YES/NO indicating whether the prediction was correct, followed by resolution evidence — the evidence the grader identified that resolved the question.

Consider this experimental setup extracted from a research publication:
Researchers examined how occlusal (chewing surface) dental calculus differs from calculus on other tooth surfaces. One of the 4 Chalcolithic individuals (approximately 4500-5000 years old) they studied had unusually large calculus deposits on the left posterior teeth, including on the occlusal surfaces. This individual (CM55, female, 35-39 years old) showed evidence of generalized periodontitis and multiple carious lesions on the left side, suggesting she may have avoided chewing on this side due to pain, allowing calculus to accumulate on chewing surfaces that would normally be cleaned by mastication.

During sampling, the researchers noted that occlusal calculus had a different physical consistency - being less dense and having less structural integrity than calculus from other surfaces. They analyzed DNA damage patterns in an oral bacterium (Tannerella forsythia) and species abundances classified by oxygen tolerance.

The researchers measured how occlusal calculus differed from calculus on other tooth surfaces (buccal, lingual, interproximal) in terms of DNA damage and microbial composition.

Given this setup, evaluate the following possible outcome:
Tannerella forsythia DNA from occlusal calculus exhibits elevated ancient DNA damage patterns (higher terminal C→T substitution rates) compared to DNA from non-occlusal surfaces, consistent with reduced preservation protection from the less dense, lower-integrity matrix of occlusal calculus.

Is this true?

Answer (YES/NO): YES